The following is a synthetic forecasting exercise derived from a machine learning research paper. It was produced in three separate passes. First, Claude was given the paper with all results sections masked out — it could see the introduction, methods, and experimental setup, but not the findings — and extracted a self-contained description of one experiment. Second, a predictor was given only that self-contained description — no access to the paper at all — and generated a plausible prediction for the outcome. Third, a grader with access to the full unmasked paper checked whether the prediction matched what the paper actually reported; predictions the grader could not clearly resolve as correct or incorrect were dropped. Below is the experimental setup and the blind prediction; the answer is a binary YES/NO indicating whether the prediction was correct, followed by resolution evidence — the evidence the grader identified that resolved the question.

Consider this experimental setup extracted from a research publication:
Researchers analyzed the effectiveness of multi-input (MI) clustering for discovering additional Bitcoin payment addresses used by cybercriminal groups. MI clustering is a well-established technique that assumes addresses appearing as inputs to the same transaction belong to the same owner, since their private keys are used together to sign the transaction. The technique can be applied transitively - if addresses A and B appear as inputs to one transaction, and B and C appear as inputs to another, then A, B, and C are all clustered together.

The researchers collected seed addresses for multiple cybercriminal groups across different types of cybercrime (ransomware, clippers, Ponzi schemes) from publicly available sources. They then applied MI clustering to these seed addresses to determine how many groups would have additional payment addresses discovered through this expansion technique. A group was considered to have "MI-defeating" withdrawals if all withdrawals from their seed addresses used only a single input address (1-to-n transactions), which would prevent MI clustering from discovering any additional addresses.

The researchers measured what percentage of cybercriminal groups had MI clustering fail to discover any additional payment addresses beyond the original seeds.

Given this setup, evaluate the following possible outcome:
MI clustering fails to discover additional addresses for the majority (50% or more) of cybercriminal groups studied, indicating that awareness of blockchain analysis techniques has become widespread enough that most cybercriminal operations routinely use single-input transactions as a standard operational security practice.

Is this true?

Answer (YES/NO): NO